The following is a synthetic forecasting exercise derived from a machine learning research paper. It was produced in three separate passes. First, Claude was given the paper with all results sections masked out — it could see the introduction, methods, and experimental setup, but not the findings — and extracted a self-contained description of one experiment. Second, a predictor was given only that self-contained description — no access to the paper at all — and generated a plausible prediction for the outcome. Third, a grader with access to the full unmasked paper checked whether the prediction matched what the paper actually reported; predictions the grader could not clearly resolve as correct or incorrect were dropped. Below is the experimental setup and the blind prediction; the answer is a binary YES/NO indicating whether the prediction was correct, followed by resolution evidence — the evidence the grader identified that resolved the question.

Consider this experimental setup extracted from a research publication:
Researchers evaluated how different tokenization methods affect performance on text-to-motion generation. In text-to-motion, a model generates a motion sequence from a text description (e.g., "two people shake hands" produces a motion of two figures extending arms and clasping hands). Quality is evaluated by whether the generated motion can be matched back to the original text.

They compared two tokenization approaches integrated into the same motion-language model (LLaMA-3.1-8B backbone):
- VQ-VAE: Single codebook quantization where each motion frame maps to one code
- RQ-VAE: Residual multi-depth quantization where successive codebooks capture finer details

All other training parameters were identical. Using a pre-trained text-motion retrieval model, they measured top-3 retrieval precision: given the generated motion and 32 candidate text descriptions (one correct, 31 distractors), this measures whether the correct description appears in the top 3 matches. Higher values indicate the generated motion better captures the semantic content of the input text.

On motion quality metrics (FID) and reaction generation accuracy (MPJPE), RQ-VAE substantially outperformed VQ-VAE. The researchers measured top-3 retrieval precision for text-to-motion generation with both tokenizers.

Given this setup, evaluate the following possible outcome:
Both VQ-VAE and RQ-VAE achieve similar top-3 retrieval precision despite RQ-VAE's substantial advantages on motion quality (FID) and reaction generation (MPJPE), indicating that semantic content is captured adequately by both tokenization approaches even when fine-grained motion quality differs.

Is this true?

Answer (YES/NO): NO